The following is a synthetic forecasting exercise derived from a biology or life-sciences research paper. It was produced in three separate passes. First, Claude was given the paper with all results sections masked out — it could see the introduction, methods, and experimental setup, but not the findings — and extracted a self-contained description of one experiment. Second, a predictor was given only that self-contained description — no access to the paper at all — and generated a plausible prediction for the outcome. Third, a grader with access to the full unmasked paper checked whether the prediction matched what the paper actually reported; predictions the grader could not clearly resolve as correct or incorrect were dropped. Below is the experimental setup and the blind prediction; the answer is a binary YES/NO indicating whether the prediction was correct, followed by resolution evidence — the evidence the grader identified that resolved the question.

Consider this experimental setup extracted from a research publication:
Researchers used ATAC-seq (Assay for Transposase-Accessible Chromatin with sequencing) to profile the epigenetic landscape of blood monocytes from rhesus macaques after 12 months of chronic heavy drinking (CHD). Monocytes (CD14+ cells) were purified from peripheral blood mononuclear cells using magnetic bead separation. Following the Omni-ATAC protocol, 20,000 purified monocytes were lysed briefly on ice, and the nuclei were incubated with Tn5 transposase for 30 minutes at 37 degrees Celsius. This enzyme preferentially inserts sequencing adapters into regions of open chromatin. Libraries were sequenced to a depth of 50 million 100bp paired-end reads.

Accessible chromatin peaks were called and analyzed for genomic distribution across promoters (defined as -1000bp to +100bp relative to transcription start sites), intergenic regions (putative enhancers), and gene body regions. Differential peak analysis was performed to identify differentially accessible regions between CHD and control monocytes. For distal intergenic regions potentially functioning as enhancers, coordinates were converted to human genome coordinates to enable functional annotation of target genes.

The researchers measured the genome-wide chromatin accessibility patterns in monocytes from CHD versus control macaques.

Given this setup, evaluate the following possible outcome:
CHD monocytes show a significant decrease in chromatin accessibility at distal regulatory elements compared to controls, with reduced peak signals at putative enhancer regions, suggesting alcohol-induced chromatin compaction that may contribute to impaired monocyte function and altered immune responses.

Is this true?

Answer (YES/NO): NO